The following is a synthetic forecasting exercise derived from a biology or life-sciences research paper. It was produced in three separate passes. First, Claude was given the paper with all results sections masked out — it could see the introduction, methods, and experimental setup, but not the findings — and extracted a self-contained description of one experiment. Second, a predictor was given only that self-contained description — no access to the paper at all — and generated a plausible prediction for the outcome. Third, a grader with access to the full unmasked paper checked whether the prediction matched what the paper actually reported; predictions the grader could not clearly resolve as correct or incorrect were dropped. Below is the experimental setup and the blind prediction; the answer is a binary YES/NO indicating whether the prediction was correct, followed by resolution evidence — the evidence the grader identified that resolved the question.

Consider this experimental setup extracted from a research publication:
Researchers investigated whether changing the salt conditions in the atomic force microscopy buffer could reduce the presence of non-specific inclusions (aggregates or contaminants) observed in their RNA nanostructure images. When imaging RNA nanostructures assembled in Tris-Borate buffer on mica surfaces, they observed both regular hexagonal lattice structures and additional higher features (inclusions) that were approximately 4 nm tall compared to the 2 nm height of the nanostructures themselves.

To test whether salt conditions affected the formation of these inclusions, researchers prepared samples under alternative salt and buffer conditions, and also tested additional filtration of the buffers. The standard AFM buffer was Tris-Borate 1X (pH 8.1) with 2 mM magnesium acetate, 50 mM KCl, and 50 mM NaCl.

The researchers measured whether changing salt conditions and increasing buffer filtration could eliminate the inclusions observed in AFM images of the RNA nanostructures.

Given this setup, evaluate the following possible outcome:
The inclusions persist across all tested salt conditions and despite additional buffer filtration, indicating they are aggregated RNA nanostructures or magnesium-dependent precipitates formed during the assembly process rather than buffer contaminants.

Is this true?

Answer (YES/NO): NO